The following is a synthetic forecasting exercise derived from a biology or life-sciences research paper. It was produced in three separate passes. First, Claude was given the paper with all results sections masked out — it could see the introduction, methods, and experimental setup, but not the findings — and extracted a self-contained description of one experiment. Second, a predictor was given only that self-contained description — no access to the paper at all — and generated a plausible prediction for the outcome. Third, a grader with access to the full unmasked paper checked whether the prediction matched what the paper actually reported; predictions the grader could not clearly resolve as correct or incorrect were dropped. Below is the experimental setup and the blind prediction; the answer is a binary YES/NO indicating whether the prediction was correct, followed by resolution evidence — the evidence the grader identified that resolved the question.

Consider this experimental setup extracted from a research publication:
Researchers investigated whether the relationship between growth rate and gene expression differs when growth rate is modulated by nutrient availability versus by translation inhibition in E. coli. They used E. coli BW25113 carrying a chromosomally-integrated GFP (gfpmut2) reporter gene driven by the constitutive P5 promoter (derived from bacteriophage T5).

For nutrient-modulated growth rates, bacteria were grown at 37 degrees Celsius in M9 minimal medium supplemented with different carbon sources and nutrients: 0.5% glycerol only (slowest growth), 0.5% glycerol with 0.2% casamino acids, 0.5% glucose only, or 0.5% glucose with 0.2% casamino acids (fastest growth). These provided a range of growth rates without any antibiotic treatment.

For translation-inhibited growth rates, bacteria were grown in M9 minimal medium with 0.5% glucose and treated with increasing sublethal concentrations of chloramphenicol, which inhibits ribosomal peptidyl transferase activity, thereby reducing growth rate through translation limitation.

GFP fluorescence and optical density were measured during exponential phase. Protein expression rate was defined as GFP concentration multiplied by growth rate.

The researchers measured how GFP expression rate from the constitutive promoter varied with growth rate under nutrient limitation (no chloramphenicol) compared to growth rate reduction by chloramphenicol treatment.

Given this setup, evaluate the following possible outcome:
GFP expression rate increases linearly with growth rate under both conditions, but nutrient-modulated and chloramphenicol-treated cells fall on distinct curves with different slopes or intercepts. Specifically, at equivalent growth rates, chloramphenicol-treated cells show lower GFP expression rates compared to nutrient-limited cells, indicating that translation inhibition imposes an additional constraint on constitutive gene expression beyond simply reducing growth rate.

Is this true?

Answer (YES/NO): YES